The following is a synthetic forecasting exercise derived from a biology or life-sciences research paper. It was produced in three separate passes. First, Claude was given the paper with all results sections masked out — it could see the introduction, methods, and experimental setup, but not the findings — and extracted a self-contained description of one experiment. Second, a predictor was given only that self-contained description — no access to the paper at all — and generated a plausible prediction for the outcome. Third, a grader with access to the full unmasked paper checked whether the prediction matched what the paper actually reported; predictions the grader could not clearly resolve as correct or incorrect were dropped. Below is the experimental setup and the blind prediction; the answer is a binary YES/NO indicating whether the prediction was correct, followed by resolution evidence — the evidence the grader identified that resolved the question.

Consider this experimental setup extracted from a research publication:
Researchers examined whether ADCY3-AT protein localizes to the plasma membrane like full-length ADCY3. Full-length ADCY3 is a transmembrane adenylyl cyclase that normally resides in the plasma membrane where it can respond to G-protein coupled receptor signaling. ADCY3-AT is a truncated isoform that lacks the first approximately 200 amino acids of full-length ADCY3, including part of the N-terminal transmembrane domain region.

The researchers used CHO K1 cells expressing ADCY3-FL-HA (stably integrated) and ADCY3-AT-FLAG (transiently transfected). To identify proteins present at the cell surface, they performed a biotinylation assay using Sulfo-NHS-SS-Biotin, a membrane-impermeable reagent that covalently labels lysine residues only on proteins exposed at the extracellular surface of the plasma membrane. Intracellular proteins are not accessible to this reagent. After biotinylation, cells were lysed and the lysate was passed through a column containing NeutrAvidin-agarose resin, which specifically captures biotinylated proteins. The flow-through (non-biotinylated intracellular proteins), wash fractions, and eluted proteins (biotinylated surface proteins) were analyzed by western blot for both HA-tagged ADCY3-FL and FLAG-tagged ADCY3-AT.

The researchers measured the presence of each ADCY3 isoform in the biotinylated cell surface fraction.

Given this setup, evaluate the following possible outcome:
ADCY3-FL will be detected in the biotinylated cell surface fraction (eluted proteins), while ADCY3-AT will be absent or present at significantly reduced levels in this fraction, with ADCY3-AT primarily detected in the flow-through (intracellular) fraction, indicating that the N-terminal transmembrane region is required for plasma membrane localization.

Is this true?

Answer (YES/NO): YES